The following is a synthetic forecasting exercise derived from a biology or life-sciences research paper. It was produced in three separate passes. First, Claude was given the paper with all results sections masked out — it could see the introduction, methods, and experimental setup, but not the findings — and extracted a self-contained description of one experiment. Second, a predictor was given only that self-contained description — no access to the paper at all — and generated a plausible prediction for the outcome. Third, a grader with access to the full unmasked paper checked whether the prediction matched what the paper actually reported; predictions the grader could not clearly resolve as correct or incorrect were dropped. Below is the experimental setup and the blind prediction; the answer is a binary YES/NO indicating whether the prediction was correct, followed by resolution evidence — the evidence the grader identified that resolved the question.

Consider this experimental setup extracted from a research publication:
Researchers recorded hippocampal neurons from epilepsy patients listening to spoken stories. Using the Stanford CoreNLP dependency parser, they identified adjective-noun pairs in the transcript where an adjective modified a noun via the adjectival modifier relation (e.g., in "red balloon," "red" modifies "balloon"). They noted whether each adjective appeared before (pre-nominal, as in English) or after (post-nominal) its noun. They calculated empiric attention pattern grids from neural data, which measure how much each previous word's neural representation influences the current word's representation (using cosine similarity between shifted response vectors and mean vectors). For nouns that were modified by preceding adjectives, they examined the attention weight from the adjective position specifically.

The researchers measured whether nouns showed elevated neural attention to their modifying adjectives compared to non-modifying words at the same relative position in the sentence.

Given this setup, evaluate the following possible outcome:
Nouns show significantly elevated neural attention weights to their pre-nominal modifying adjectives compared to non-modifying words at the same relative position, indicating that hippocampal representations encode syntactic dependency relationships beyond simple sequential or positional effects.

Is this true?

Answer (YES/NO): YES